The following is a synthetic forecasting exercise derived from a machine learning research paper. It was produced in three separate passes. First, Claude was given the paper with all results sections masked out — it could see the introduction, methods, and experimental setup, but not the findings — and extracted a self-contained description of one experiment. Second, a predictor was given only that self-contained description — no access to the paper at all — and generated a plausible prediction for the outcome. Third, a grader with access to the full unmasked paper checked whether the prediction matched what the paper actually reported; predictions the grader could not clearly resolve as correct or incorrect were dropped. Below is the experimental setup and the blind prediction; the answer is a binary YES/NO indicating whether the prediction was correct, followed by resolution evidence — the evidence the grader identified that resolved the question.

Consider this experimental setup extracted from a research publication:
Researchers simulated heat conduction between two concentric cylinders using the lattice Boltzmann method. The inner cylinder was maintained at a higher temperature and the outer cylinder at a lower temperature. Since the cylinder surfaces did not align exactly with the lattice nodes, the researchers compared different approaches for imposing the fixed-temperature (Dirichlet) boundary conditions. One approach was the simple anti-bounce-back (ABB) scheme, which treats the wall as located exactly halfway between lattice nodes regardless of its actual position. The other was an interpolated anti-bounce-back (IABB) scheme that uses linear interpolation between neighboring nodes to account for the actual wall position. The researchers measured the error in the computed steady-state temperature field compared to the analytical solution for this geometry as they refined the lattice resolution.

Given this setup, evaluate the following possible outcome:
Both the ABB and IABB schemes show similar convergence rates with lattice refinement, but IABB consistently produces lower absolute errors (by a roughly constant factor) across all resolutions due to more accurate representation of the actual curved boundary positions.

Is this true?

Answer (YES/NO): NO